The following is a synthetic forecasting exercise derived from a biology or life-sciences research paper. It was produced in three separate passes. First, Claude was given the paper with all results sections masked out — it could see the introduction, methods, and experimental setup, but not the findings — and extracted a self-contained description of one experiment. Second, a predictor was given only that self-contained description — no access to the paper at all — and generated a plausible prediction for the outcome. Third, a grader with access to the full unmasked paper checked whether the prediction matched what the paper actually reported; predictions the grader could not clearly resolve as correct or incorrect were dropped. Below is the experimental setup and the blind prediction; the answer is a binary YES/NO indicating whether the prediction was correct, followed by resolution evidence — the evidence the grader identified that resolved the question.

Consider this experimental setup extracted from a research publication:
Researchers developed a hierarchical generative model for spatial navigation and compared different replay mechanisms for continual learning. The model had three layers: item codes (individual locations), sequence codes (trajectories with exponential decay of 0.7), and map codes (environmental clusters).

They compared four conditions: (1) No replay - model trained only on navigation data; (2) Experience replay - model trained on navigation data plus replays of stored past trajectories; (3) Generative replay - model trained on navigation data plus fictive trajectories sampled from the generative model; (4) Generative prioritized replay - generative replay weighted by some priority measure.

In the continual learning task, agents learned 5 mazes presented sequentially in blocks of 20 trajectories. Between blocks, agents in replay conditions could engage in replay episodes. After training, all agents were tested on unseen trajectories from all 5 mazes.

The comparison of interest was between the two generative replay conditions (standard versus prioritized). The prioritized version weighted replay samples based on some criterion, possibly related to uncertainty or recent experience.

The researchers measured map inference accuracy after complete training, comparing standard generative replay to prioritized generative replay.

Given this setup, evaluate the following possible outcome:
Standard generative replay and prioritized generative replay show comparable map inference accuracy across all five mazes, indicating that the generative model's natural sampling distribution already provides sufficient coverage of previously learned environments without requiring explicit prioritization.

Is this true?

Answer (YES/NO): YES